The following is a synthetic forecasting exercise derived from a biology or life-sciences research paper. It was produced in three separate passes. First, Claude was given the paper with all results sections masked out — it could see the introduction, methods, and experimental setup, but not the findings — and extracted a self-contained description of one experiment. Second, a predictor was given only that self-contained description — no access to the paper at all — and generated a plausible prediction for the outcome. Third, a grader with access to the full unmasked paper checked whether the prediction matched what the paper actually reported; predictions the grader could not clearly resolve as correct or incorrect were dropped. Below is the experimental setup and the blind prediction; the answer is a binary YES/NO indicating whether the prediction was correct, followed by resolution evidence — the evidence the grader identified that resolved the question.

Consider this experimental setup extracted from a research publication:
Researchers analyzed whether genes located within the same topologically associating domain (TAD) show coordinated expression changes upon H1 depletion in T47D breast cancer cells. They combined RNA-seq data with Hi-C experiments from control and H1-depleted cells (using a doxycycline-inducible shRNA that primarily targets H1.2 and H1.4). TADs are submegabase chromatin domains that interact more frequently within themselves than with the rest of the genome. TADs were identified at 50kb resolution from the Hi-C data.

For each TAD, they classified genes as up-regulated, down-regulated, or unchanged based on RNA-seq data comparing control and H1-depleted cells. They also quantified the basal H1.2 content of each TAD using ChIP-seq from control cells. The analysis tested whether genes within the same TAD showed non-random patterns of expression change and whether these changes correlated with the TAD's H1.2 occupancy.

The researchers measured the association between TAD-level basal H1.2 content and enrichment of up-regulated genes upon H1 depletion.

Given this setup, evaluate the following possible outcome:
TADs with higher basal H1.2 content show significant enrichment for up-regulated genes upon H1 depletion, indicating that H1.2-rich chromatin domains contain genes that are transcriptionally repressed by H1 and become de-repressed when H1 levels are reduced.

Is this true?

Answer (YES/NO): YES